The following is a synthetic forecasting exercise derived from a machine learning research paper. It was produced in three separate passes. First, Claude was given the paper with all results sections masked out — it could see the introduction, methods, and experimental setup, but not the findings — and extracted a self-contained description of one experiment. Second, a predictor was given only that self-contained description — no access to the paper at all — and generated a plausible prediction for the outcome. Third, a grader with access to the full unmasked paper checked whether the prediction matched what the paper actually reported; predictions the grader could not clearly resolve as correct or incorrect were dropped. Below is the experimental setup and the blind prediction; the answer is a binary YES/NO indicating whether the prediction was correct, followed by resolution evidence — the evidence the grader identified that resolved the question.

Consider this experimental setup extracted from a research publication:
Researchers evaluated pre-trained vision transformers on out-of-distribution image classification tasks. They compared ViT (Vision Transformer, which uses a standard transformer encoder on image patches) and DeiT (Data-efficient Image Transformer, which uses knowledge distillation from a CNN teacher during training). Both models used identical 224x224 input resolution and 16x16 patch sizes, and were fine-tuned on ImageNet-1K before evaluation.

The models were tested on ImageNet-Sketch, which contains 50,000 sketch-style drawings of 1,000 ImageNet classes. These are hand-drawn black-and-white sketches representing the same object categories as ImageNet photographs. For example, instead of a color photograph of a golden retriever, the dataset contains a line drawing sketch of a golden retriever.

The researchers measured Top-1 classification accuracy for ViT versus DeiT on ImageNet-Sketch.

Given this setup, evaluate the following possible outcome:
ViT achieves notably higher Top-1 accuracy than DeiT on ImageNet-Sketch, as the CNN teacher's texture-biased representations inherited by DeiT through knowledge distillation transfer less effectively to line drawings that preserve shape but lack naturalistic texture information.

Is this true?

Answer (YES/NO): YES